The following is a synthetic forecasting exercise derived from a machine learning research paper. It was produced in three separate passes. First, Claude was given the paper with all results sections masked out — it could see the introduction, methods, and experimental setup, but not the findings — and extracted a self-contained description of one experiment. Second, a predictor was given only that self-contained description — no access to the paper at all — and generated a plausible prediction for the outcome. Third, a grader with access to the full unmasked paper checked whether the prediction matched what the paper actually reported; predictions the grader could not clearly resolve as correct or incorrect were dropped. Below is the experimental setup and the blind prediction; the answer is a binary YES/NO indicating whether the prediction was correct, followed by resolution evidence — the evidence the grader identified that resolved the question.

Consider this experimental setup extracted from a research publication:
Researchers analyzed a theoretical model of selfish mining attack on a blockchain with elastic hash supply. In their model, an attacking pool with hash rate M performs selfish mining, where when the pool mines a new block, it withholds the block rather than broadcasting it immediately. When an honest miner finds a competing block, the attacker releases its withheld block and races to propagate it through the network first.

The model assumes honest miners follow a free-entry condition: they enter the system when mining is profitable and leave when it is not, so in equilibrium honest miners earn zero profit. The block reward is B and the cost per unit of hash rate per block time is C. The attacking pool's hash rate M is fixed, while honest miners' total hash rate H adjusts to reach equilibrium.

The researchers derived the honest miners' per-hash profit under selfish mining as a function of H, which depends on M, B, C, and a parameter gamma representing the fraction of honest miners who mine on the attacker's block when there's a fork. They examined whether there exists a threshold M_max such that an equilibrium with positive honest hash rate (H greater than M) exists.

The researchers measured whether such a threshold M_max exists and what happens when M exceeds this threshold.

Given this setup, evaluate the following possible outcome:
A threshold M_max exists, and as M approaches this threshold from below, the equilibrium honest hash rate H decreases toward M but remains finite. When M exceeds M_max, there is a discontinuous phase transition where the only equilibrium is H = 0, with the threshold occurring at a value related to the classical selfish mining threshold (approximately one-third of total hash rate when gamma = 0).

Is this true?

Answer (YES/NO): NO